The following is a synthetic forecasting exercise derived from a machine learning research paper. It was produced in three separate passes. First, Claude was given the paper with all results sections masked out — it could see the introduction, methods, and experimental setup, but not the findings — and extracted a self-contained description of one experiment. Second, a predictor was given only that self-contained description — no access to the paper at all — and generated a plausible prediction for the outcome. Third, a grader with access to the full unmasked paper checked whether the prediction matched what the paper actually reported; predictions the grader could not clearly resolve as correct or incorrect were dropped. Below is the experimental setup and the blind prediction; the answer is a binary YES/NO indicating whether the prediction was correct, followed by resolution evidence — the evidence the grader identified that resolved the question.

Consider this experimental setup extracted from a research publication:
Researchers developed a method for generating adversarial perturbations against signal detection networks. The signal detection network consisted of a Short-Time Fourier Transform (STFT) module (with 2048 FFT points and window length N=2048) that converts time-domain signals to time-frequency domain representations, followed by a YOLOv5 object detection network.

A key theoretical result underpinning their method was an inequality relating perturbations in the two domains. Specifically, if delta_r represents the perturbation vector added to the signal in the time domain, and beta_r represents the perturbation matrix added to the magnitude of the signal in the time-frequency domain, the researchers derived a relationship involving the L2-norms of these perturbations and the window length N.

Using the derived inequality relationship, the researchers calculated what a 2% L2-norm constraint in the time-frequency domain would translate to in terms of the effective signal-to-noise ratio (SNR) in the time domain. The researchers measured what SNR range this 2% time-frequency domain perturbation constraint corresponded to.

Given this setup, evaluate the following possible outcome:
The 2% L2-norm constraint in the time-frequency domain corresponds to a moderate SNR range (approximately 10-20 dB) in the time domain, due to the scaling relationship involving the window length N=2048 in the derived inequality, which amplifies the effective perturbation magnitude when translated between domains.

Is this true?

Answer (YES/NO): NO